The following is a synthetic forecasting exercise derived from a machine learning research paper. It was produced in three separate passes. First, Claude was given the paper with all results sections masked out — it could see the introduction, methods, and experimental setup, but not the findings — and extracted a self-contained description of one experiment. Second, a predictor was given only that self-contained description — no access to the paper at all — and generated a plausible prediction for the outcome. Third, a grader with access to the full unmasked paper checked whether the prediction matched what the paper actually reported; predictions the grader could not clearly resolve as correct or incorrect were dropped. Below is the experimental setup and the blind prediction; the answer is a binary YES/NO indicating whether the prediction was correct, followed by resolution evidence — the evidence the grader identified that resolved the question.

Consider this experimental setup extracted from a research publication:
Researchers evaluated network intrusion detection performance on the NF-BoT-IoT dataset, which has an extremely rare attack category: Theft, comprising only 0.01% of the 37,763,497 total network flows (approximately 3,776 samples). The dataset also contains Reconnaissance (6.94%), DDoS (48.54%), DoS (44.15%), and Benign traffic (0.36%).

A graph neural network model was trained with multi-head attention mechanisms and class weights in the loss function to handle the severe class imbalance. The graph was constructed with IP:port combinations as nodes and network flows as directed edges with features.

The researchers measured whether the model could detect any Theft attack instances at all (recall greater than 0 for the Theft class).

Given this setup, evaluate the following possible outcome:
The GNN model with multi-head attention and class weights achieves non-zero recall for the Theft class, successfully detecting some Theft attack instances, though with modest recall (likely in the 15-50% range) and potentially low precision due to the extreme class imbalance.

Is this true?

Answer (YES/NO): NO